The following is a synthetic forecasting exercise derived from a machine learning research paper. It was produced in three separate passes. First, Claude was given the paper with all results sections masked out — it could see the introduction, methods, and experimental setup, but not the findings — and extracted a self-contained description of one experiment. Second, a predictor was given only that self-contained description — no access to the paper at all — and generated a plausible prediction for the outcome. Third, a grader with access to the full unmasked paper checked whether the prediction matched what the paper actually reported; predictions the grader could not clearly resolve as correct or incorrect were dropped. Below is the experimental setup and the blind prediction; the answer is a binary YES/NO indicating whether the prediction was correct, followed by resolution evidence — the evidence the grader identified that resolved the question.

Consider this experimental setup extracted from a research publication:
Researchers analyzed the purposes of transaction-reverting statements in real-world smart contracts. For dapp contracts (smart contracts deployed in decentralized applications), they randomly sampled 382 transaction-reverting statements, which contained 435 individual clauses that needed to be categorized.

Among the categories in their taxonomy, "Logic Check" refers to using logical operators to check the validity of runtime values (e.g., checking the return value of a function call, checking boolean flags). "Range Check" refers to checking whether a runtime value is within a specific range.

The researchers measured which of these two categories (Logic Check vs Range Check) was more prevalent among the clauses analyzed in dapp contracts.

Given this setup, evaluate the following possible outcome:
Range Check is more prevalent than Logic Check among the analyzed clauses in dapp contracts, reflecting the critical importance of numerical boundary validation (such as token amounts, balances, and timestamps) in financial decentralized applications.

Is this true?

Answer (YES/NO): NO